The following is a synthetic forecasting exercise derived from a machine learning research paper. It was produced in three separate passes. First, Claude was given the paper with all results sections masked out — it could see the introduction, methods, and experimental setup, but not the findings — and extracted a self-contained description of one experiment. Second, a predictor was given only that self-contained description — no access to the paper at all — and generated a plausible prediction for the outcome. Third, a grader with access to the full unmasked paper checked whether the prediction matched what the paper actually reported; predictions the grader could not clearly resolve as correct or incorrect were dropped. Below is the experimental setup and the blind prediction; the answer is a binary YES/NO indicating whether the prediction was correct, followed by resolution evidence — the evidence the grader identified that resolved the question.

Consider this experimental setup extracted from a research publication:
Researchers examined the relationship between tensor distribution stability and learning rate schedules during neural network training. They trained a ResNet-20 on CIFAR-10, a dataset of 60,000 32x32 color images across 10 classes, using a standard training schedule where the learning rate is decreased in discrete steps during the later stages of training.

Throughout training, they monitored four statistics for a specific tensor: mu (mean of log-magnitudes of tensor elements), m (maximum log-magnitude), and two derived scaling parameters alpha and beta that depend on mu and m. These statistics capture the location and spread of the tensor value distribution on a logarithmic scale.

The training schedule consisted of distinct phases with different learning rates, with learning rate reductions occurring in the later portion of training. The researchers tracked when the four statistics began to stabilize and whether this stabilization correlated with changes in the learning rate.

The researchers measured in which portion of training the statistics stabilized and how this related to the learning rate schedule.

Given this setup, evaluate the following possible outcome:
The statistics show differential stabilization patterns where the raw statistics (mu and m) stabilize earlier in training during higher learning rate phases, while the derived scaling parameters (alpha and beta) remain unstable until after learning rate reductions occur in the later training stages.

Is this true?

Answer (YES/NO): NO